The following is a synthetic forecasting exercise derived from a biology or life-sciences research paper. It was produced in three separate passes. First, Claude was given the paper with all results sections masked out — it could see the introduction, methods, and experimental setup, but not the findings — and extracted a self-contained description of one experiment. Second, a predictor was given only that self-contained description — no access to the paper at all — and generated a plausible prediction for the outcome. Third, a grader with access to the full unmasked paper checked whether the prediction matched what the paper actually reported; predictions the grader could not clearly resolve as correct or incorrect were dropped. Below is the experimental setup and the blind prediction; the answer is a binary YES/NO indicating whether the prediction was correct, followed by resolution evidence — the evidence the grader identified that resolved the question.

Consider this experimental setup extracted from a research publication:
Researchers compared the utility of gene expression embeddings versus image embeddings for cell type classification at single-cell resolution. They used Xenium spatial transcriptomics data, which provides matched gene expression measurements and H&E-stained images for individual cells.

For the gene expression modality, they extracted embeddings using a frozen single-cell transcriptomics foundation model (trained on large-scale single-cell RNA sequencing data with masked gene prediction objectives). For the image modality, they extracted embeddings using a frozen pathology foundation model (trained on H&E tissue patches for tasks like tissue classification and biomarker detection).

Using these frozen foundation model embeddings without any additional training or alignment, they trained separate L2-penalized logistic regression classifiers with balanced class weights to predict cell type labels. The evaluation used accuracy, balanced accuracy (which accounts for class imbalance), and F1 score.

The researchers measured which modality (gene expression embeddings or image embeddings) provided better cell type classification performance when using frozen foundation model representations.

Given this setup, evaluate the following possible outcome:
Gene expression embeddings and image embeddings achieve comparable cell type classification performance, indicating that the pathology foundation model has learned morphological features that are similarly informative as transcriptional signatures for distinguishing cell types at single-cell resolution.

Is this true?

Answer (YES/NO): NO